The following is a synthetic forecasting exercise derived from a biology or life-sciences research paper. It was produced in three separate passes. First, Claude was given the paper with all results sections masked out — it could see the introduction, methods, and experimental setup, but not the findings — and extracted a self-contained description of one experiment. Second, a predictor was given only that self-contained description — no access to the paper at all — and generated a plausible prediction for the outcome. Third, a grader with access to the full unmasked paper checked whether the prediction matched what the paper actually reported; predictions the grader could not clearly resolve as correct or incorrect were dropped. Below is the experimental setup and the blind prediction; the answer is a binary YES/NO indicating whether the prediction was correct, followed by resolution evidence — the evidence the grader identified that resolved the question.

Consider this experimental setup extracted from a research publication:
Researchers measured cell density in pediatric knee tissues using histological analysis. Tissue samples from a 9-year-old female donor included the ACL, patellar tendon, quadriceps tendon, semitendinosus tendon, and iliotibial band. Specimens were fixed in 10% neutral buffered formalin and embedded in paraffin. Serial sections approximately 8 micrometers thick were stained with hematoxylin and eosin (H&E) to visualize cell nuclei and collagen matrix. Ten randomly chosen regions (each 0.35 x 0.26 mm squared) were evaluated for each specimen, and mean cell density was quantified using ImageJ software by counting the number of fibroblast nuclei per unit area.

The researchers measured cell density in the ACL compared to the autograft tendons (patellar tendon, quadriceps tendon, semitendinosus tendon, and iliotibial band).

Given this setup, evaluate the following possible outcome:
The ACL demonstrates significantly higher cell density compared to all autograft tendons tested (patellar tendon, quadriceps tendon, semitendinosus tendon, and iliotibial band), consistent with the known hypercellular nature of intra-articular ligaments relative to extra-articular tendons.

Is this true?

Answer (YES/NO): NO